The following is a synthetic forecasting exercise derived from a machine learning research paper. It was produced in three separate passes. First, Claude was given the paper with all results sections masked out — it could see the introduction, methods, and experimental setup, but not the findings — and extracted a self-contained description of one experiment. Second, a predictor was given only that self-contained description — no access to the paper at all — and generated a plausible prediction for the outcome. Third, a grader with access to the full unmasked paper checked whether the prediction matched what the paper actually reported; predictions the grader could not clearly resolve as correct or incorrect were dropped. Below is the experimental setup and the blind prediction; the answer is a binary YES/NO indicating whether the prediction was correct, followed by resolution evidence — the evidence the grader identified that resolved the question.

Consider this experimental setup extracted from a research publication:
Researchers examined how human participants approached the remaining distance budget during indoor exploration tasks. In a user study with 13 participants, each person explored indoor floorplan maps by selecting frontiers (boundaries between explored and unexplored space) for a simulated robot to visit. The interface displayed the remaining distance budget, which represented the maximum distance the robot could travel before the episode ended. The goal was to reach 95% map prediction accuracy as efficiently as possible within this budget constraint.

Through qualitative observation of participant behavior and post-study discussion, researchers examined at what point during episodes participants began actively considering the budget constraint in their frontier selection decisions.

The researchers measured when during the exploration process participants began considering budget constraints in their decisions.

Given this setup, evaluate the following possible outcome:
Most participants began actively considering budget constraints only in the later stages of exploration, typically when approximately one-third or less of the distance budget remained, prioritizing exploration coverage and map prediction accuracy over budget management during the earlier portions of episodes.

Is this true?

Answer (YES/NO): NO